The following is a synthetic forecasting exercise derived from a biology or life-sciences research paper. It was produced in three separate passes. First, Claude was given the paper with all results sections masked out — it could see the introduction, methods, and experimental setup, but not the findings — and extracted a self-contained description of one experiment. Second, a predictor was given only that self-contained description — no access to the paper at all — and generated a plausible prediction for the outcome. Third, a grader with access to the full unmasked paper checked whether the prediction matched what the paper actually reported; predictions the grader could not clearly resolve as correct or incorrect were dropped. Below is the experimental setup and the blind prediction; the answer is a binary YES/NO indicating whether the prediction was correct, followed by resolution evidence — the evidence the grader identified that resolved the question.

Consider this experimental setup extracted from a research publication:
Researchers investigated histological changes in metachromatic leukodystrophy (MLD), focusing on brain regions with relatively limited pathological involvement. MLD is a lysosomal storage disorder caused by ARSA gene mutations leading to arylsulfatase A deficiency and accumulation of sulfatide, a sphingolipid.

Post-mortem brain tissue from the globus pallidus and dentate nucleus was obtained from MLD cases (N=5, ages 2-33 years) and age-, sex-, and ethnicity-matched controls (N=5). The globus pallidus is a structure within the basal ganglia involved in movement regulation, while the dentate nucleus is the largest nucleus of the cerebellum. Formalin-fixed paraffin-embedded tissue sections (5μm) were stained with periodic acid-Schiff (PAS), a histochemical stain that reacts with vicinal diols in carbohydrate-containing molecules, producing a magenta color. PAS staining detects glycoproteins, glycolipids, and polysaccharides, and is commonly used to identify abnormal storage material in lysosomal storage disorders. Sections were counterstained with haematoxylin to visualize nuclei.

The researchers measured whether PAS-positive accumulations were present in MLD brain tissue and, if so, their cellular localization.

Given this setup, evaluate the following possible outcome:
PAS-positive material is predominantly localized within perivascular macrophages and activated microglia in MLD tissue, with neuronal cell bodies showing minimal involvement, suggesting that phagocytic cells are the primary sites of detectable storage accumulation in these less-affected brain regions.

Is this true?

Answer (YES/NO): NO